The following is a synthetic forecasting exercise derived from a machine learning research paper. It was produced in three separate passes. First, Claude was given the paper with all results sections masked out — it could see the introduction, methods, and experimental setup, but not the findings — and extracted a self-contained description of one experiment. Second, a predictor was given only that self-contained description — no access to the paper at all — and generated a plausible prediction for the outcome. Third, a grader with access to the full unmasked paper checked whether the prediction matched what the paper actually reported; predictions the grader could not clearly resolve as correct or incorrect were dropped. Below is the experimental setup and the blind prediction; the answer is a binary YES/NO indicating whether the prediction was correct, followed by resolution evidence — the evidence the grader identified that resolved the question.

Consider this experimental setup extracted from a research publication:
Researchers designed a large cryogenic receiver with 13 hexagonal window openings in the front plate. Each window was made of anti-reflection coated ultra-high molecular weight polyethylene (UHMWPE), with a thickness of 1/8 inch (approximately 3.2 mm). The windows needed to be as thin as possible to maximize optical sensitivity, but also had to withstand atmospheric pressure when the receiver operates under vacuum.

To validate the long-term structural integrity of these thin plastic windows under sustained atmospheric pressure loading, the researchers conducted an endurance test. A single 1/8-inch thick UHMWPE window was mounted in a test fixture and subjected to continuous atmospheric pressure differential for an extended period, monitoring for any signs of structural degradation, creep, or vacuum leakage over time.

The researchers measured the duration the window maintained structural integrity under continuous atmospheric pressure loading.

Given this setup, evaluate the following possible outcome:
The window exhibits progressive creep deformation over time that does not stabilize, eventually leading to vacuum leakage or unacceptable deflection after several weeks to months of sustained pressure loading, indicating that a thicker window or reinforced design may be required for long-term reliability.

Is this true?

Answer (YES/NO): NO